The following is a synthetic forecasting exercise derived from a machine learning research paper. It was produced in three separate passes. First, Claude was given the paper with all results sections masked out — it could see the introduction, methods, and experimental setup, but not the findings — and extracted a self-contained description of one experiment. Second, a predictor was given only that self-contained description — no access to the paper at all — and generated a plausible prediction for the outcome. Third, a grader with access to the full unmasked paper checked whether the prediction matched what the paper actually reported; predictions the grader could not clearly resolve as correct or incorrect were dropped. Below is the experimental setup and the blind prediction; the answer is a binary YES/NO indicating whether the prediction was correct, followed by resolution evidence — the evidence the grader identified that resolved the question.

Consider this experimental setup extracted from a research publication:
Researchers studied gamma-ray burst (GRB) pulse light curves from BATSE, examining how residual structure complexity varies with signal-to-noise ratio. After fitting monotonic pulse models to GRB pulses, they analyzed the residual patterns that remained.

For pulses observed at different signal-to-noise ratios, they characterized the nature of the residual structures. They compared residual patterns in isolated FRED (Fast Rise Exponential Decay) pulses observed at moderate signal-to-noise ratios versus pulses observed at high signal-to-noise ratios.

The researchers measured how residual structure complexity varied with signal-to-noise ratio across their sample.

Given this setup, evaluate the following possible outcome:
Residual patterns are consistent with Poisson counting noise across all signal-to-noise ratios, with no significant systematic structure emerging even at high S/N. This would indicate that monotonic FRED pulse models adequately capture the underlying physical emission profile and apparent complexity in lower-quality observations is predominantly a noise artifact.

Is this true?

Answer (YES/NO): NO